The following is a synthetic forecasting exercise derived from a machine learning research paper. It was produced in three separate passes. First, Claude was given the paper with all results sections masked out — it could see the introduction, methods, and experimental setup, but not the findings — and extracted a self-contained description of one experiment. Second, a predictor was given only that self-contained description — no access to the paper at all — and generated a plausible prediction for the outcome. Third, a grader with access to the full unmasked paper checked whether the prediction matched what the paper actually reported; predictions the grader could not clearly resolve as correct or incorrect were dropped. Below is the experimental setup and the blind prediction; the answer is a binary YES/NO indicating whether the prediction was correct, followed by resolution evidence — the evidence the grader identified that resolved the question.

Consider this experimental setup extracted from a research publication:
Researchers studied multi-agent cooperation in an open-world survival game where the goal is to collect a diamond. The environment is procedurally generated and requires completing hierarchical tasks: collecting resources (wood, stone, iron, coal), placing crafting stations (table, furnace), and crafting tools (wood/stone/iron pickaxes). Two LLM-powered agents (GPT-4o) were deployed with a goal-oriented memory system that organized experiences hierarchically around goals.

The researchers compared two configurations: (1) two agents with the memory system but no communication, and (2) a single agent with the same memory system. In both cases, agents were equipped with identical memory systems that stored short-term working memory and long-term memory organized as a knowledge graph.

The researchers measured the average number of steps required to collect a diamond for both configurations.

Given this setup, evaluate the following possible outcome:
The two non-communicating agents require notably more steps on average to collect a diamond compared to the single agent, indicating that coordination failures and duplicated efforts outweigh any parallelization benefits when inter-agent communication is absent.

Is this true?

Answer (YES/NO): NO